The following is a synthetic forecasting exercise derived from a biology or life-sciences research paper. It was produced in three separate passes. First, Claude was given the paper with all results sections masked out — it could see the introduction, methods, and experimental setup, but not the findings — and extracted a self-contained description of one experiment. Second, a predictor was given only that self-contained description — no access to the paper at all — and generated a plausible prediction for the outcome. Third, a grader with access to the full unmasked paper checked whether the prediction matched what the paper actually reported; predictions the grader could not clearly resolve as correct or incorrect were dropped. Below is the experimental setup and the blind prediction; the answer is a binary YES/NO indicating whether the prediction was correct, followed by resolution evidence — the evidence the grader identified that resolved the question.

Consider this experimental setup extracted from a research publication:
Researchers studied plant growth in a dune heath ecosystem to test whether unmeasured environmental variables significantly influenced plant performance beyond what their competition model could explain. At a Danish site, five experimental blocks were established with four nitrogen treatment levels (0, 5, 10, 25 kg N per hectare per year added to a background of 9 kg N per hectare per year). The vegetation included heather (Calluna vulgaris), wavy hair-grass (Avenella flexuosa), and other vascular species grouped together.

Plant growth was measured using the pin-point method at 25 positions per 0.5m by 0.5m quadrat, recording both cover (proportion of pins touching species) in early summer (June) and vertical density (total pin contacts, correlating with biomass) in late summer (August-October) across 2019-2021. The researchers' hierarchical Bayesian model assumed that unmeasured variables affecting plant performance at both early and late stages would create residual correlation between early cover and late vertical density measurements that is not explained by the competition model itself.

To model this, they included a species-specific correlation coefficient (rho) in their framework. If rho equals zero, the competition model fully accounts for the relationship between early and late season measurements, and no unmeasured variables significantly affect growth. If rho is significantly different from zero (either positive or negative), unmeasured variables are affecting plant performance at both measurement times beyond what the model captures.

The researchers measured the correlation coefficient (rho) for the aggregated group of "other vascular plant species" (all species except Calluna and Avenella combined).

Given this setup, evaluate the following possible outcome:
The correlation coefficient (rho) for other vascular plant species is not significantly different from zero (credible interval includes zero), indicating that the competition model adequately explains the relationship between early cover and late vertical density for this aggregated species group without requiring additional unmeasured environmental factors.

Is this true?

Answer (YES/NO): NO